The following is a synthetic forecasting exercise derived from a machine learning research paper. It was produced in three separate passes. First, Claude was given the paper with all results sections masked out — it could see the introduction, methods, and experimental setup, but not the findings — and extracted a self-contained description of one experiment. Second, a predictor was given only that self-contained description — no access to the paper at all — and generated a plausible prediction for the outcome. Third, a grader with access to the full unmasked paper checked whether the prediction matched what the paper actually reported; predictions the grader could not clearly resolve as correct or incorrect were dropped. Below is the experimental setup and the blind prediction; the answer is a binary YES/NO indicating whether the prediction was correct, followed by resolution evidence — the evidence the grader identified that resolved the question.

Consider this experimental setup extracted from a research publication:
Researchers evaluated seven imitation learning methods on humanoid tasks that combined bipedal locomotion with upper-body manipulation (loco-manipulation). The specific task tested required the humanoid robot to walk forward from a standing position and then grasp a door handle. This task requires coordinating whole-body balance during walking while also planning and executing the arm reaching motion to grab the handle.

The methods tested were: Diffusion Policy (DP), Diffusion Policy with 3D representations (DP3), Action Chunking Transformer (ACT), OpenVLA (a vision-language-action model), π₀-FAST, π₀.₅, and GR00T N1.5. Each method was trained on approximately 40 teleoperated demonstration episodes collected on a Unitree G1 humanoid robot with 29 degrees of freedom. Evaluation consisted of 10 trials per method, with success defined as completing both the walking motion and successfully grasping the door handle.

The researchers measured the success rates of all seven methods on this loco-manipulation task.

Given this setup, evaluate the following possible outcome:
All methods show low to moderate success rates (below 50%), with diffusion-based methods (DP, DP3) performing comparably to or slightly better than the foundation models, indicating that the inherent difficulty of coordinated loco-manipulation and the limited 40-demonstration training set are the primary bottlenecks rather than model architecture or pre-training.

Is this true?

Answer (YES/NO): NO